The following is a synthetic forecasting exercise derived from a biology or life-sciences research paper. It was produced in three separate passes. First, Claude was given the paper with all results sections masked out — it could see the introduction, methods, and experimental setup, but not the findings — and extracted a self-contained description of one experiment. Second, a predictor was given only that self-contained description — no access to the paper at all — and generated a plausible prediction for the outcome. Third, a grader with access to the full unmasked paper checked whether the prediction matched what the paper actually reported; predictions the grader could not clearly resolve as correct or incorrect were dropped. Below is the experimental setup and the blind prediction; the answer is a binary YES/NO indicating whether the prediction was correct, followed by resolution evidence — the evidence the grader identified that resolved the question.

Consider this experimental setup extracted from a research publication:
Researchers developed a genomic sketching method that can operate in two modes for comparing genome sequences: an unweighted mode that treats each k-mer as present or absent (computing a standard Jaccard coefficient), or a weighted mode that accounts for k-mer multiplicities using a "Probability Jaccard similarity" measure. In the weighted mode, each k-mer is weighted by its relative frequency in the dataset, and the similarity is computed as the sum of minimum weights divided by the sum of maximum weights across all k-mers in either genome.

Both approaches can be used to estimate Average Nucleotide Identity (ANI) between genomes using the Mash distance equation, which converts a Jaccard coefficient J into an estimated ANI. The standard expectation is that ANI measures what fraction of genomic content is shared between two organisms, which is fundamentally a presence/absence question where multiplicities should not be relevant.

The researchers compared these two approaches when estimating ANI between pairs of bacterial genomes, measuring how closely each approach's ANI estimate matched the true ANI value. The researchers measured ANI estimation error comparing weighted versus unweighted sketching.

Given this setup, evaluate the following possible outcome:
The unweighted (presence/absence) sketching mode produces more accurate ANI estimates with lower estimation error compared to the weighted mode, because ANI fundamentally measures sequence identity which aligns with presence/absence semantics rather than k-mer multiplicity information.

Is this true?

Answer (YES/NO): NO